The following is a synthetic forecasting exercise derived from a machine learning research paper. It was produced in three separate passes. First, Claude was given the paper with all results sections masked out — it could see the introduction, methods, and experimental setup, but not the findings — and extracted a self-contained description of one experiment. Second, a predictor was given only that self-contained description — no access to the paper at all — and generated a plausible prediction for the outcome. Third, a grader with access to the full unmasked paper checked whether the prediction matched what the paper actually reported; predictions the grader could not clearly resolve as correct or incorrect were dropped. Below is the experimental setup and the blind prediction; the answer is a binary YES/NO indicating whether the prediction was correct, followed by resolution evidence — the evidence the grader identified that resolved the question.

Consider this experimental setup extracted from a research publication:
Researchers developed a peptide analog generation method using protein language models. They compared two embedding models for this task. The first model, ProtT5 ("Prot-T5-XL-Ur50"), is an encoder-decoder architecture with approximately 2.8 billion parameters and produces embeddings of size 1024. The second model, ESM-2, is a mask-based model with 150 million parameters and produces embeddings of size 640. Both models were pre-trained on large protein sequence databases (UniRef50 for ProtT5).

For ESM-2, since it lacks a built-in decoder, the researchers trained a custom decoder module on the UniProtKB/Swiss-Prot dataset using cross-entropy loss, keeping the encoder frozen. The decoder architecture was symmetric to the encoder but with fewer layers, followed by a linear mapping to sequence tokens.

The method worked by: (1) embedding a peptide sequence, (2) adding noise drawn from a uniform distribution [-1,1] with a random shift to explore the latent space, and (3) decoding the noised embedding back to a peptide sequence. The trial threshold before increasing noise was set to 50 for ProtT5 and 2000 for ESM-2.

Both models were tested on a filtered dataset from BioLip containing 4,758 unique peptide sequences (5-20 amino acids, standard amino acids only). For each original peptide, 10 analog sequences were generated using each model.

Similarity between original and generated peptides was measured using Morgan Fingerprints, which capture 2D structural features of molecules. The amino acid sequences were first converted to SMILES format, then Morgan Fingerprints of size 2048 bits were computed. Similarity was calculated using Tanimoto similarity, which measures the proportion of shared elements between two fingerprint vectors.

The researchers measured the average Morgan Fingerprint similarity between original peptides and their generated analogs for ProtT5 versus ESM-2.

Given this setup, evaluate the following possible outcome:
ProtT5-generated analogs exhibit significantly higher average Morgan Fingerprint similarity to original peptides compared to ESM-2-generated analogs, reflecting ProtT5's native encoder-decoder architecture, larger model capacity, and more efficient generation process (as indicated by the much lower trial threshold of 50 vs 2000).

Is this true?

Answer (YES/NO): NO